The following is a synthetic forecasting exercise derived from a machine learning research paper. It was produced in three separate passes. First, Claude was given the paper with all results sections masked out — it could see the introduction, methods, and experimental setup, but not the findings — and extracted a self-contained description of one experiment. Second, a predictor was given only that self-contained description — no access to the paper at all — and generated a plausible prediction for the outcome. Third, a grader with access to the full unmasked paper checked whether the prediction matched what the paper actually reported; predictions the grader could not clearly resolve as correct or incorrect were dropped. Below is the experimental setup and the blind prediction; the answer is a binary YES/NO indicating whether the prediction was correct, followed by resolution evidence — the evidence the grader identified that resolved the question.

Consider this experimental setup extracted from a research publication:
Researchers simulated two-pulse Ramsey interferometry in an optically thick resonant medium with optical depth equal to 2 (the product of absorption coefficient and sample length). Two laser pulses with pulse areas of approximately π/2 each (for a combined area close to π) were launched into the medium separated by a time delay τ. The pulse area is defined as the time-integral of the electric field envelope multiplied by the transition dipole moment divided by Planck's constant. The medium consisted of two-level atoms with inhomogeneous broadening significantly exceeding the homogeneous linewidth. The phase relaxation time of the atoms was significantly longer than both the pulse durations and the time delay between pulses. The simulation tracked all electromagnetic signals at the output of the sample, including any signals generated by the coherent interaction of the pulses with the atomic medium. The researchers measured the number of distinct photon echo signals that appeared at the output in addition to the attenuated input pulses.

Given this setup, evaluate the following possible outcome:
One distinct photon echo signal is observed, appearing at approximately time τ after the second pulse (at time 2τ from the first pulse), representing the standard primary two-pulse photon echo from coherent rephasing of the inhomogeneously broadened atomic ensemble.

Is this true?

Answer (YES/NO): NO